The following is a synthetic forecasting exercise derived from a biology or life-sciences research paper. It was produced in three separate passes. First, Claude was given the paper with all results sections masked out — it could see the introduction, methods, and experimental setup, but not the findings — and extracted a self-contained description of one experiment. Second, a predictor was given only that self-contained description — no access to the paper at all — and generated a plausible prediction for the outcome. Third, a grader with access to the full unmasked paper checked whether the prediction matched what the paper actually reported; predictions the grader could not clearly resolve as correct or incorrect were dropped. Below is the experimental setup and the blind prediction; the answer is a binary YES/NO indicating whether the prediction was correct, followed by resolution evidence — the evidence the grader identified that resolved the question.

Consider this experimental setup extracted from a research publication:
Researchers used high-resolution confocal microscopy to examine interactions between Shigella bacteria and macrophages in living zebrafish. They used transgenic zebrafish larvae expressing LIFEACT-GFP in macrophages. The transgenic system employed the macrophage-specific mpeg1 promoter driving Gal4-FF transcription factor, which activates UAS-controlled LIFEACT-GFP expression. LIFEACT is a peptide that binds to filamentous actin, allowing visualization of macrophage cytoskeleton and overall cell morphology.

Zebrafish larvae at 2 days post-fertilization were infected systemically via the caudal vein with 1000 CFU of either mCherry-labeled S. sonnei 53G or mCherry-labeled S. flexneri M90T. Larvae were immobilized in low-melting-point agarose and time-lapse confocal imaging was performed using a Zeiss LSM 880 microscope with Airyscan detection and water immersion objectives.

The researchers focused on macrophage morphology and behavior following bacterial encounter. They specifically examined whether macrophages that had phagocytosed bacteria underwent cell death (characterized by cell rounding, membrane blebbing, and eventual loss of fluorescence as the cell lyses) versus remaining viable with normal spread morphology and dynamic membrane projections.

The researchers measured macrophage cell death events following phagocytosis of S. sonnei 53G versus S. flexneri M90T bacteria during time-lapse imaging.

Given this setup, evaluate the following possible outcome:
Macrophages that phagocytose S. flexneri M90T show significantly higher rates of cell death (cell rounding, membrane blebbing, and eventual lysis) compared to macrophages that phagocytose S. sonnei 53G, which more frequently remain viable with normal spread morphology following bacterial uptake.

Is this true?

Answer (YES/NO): YES